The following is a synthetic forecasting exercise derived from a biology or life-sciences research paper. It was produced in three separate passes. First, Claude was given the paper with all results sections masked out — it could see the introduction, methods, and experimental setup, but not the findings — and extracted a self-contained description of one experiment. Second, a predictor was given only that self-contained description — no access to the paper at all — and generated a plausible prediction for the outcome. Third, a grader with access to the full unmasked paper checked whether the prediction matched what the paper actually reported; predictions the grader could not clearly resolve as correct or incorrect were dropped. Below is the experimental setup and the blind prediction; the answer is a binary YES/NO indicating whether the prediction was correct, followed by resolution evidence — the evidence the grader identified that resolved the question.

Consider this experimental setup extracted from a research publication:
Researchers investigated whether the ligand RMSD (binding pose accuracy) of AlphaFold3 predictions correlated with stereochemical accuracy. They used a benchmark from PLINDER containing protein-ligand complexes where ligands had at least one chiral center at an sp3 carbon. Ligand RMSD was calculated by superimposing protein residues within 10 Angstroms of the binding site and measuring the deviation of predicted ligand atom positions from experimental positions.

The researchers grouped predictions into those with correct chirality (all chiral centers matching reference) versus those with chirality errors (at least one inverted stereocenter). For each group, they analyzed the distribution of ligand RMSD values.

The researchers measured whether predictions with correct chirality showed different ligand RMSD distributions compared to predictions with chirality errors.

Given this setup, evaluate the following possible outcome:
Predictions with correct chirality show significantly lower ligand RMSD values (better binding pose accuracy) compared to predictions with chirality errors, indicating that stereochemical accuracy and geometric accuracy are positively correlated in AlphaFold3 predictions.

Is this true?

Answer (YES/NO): NO